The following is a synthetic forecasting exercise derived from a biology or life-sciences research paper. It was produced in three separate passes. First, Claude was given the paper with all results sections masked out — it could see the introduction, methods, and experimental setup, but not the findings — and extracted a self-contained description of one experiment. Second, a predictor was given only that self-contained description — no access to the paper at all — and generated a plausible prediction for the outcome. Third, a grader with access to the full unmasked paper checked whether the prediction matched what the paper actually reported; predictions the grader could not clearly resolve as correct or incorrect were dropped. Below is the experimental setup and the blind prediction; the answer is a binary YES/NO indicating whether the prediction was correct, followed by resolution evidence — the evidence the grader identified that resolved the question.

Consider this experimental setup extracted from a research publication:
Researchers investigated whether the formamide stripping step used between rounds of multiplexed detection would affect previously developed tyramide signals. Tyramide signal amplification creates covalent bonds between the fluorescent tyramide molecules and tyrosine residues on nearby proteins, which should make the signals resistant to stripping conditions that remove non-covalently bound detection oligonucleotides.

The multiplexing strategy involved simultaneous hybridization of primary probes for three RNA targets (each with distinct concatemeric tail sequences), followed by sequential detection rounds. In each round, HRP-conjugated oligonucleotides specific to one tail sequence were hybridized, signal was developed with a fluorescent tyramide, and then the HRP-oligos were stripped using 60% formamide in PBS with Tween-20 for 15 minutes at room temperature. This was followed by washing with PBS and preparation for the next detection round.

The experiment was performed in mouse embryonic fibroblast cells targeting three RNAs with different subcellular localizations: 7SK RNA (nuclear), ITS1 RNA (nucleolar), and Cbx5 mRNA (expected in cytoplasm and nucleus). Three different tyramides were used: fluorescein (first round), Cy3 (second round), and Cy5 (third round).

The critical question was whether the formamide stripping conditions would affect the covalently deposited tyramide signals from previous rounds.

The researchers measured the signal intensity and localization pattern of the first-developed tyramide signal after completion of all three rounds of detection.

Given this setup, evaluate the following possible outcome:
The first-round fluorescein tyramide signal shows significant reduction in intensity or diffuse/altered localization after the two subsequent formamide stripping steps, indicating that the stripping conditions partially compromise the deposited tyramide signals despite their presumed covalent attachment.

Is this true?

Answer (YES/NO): NO